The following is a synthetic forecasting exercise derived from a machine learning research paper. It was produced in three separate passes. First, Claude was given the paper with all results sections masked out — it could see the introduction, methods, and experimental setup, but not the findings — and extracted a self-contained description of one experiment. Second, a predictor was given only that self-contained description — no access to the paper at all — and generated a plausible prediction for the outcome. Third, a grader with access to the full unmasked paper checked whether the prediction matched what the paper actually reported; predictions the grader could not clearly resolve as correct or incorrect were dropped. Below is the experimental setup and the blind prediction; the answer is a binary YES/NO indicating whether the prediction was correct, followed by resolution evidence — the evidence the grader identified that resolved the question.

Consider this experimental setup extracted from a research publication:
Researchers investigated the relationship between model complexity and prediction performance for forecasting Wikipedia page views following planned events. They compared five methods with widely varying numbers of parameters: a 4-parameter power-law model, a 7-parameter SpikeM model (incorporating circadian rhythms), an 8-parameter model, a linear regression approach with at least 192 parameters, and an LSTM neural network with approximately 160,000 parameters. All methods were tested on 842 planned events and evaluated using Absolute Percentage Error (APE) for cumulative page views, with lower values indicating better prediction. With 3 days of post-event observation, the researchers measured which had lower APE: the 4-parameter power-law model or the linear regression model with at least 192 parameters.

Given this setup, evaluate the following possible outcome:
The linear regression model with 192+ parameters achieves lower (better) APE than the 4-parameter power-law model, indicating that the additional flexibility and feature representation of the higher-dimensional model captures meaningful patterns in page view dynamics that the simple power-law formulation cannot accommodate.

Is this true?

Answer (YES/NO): YES